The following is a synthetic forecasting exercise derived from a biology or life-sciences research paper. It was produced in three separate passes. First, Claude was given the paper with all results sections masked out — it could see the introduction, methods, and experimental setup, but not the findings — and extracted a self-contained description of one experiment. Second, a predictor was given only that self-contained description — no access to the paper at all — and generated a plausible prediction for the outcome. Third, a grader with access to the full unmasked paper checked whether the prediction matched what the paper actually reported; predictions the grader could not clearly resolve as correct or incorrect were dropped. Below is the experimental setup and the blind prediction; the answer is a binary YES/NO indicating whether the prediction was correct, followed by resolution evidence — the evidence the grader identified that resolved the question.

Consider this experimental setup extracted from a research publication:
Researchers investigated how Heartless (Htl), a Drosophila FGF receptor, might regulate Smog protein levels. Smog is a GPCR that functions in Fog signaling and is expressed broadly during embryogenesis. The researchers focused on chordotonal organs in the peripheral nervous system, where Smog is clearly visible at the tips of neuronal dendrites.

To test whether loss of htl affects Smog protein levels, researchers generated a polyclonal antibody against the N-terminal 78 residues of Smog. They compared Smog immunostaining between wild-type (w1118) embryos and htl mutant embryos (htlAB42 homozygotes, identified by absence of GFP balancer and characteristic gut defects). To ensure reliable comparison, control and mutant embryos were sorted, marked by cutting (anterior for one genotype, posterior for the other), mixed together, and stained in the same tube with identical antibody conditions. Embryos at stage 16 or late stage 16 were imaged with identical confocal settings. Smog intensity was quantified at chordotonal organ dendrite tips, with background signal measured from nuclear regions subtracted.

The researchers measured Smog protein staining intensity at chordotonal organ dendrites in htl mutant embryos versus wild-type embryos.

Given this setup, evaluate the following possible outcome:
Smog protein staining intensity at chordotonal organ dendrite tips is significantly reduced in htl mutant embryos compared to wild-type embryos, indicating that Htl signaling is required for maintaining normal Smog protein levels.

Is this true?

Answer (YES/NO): YES